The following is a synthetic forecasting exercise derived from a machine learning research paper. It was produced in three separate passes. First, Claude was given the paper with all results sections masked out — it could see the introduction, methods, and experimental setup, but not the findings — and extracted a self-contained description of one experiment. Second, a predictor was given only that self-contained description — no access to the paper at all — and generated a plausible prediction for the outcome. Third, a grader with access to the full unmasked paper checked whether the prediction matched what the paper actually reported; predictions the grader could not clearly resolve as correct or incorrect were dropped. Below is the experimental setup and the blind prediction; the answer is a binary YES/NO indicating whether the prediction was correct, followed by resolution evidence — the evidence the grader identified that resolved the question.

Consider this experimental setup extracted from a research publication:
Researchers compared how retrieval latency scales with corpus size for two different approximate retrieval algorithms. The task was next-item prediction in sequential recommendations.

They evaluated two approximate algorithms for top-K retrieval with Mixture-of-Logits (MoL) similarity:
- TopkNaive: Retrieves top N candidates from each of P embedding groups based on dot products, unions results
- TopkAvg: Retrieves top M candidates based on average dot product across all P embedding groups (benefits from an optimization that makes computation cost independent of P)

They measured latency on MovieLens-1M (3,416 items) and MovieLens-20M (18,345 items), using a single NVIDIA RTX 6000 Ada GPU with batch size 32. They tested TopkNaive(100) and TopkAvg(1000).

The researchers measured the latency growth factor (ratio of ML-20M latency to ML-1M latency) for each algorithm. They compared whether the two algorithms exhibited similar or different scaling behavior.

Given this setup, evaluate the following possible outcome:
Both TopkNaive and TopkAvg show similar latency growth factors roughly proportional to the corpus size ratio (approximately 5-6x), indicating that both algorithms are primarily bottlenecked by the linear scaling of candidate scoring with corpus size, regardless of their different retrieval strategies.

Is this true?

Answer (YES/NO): NO